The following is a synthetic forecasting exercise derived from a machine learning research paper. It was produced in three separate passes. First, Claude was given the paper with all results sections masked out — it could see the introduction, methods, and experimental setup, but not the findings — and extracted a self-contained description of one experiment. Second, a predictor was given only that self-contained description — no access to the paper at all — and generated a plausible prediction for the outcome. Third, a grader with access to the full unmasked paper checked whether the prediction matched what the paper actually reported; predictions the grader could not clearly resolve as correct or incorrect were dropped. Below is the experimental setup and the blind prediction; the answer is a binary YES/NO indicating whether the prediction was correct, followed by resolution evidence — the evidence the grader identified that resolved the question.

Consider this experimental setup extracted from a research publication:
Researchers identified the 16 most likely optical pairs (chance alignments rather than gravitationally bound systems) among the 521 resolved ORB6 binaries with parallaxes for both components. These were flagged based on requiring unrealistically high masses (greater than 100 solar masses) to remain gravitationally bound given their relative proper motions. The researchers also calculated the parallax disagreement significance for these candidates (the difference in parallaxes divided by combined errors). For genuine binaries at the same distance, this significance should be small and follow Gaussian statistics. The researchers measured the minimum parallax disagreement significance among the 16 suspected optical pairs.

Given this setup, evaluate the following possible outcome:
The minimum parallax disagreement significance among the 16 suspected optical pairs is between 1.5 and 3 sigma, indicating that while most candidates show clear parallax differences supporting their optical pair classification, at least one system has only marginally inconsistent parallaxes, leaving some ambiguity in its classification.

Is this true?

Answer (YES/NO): NO